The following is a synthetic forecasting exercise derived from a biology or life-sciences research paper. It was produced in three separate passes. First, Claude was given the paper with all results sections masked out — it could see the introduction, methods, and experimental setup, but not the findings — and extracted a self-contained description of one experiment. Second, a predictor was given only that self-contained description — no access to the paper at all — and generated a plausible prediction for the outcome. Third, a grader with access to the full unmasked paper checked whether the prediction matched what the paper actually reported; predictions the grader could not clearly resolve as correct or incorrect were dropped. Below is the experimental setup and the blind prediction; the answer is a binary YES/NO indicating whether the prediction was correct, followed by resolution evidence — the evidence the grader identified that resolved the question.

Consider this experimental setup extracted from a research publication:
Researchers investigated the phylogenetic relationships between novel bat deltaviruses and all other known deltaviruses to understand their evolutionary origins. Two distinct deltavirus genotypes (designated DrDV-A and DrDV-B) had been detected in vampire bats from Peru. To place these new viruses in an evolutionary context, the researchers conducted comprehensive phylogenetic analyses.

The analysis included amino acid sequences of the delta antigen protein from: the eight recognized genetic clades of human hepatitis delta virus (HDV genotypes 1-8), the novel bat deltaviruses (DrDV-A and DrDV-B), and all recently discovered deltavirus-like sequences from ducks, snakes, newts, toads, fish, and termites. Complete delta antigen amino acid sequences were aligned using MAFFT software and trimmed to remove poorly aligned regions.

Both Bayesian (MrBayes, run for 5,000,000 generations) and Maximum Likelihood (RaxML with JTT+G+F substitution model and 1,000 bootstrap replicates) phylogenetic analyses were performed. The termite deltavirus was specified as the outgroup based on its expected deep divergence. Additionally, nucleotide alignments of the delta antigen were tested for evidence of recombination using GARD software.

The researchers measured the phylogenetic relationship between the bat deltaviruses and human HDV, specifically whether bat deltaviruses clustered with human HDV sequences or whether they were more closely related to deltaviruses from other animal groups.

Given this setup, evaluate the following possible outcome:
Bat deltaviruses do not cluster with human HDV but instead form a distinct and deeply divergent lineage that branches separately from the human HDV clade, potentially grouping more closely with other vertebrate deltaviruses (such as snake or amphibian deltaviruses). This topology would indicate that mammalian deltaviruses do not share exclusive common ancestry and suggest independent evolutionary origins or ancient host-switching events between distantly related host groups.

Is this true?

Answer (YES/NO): NO